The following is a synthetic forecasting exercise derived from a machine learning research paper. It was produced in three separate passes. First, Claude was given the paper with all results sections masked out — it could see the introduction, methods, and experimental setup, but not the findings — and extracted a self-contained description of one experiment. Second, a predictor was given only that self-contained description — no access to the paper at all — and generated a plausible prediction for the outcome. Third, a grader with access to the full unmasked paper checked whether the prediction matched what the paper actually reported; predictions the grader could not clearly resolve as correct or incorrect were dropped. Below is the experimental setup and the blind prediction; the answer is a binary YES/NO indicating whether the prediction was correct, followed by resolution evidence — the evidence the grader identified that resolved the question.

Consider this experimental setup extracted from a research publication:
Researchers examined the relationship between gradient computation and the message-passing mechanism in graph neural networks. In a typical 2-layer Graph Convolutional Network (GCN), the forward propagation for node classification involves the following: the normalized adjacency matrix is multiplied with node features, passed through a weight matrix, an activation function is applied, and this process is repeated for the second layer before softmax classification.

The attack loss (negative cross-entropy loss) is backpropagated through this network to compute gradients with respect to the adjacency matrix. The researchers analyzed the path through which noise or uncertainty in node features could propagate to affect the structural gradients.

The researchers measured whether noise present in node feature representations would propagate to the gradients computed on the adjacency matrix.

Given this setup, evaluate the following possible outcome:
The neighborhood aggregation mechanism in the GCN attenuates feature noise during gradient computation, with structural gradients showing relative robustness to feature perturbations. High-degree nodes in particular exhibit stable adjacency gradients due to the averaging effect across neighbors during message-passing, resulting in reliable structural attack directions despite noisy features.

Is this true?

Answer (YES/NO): NO